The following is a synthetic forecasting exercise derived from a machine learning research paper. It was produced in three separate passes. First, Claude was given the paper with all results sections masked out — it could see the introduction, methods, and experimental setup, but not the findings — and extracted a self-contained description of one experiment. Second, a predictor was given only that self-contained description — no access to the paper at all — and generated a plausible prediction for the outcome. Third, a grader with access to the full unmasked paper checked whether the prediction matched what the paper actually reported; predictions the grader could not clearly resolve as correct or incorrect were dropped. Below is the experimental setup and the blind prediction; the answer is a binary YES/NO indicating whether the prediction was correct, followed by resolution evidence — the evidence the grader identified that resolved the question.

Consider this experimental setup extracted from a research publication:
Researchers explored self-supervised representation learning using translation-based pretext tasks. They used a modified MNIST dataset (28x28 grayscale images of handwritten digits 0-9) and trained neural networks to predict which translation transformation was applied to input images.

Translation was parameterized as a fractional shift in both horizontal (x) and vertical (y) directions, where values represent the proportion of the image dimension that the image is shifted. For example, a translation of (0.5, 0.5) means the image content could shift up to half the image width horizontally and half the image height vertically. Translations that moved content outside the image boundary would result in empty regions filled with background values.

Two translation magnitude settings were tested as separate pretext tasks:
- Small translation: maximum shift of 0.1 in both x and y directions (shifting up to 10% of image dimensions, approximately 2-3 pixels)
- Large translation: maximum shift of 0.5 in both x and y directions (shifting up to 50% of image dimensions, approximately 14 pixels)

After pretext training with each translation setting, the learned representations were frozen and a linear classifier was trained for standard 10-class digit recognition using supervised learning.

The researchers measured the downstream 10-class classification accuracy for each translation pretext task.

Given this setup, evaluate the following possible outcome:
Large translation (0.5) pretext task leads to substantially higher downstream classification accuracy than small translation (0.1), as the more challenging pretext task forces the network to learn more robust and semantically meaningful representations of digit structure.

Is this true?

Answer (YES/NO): YES